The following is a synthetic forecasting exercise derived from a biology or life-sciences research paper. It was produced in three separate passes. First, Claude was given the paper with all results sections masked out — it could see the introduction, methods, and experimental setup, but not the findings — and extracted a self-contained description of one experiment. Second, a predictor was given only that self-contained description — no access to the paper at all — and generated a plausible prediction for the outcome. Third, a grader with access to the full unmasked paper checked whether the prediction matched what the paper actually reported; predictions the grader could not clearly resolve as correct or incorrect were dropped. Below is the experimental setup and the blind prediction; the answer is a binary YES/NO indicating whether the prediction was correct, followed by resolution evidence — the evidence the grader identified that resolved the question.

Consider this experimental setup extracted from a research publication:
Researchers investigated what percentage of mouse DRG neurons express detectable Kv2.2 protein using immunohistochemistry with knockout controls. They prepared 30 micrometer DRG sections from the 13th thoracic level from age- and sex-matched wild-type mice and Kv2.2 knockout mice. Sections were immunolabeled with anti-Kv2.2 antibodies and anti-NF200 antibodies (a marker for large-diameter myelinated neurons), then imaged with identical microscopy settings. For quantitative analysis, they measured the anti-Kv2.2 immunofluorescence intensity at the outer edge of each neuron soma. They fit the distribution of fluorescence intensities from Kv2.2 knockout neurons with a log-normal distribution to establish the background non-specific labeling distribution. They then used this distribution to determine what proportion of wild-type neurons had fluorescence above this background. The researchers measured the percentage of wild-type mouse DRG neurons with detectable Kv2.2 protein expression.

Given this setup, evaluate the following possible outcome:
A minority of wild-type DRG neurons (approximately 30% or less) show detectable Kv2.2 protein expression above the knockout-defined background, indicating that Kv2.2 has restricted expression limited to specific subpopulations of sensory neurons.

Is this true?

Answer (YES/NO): NO